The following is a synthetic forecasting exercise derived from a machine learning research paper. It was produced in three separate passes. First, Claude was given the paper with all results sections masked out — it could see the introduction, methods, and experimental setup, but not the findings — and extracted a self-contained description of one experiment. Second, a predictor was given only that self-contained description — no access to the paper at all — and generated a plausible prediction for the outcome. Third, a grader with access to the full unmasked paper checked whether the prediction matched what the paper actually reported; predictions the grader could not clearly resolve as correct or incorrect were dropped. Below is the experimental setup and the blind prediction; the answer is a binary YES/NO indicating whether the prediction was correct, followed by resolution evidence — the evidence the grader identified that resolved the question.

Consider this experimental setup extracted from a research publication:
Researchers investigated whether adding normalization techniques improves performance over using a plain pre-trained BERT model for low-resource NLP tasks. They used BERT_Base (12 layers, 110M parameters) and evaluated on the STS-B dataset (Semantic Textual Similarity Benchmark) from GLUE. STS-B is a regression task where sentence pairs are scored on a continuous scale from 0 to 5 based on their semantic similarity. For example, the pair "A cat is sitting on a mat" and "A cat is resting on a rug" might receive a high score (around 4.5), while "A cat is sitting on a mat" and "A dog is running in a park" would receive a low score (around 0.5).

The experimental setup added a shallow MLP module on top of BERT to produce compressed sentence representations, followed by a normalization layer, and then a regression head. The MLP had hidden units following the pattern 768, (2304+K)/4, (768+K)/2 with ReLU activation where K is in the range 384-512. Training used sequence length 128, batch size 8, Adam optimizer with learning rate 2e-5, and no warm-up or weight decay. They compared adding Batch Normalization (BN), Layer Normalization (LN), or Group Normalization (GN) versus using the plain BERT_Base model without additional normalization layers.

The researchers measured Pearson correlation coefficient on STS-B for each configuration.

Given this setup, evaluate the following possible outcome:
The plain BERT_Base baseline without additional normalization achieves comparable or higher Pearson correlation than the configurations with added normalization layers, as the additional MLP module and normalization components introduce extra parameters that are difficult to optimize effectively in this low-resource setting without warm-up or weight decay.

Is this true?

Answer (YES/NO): YES